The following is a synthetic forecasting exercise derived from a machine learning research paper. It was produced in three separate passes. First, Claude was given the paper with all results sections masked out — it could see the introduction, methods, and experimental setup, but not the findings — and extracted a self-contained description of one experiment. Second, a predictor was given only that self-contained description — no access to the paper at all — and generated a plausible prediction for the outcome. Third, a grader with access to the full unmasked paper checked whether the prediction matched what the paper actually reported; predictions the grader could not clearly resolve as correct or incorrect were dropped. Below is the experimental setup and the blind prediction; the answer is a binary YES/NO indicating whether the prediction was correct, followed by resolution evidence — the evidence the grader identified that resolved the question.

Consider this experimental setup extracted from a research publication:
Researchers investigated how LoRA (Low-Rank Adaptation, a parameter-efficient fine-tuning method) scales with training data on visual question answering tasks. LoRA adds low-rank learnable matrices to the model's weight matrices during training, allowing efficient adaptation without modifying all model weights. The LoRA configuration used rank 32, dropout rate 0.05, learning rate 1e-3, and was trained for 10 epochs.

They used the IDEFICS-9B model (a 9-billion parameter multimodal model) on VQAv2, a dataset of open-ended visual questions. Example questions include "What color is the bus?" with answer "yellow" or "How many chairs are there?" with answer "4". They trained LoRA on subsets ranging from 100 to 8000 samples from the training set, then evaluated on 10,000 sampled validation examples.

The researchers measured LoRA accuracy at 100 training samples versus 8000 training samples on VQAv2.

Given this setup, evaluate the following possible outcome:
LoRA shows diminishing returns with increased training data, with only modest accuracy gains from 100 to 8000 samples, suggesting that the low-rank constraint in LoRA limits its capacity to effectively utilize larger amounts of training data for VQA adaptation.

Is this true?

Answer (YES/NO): NO